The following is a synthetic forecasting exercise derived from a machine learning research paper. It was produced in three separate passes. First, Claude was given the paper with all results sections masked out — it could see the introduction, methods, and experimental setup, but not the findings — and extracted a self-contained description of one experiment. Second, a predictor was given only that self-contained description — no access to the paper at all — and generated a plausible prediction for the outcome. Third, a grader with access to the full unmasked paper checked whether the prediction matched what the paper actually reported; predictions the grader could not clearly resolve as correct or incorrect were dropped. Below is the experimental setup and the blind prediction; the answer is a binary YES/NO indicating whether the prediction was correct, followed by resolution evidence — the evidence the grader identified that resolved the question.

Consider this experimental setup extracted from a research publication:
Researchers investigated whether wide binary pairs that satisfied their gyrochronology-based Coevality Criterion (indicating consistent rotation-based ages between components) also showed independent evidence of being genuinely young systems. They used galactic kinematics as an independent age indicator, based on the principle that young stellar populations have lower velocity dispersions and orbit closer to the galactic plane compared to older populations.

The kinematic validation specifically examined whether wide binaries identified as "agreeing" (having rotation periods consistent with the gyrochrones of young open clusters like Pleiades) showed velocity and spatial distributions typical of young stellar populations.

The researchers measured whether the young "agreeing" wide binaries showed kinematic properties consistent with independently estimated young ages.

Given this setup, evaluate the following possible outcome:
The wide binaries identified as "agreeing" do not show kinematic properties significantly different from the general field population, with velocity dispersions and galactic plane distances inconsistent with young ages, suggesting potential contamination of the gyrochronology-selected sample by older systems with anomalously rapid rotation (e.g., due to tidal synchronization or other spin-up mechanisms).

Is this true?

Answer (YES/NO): NO